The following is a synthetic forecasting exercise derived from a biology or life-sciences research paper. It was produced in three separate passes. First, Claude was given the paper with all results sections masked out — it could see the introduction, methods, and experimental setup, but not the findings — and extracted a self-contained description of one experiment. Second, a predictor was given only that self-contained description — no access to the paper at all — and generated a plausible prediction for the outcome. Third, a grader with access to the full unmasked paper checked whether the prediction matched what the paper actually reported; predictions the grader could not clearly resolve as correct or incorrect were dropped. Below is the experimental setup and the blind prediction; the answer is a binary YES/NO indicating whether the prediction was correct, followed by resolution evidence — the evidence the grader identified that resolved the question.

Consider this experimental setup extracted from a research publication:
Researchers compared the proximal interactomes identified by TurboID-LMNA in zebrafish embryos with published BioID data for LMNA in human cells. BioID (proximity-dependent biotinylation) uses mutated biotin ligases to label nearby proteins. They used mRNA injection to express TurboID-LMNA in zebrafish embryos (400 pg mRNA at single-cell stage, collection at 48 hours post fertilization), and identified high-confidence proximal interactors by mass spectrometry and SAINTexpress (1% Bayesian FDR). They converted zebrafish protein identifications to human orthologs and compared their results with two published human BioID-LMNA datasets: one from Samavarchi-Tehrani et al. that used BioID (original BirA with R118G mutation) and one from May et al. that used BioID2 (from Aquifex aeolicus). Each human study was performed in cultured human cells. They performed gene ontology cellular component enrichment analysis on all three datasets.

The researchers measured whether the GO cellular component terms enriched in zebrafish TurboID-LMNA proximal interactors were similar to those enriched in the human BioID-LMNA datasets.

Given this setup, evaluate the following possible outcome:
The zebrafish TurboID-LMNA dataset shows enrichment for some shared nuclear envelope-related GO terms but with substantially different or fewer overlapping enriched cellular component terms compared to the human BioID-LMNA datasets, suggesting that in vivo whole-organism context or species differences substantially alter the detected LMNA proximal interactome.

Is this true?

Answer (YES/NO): NO